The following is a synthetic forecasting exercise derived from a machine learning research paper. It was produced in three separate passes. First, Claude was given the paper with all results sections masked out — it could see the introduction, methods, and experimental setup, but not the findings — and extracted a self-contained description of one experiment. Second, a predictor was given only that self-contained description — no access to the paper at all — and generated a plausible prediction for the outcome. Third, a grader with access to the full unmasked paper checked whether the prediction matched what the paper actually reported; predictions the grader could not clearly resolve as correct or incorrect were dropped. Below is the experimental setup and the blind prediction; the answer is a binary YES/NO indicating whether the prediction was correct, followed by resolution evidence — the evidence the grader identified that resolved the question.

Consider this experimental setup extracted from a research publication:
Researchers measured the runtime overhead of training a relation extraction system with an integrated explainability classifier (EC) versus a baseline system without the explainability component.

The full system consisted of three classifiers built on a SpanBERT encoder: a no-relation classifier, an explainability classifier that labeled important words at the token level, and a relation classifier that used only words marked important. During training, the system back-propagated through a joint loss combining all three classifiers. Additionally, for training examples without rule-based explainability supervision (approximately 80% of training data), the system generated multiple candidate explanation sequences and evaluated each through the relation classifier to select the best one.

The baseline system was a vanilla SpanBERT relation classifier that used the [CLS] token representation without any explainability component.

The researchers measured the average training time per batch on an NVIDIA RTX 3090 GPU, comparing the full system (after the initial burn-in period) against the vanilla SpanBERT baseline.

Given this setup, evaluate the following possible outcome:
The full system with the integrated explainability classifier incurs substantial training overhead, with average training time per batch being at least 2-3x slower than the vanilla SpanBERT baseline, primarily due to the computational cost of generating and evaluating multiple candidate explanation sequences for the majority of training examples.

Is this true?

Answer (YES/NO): YES